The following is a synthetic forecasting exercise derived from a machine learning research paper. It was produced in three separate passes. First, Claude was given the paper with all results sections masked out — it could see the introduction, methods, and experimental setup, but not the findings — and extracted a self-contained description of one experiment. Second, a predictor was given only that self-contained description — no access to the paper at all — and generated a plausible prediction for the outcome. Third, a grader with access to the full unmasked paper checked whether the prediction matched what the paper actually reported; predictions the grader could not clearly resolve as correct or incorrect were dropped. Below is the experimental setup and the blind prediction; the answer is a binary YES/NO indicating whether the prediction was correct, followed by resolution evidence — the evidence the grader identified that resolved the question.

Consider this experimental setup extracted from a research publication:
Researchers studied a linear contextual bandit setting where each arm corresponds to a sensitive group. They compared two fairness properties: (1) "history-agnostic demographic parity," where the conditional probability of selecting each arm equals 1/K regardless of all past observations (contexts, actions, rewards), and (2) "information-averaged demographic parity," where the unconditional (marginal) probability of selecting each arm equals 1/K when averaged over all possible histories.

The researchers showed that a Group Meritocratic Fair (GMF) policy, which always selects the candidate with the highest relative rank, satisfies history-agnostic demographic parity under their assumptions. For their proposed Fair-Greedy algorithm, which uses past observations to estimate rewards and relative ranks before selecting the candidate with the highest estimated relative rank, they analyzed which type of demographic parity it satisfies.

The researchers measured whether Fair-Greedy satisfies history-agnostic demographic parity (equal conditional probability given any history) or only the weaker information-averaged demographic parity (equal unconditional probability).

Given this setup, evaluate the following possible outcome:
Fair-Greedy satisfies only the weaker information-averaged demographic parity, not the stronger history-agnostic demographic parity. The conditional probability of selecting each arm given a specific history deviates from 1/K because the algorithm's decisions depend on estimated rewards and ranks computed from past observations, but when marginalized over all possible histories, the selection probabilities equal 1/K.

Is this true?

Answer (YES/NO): YES